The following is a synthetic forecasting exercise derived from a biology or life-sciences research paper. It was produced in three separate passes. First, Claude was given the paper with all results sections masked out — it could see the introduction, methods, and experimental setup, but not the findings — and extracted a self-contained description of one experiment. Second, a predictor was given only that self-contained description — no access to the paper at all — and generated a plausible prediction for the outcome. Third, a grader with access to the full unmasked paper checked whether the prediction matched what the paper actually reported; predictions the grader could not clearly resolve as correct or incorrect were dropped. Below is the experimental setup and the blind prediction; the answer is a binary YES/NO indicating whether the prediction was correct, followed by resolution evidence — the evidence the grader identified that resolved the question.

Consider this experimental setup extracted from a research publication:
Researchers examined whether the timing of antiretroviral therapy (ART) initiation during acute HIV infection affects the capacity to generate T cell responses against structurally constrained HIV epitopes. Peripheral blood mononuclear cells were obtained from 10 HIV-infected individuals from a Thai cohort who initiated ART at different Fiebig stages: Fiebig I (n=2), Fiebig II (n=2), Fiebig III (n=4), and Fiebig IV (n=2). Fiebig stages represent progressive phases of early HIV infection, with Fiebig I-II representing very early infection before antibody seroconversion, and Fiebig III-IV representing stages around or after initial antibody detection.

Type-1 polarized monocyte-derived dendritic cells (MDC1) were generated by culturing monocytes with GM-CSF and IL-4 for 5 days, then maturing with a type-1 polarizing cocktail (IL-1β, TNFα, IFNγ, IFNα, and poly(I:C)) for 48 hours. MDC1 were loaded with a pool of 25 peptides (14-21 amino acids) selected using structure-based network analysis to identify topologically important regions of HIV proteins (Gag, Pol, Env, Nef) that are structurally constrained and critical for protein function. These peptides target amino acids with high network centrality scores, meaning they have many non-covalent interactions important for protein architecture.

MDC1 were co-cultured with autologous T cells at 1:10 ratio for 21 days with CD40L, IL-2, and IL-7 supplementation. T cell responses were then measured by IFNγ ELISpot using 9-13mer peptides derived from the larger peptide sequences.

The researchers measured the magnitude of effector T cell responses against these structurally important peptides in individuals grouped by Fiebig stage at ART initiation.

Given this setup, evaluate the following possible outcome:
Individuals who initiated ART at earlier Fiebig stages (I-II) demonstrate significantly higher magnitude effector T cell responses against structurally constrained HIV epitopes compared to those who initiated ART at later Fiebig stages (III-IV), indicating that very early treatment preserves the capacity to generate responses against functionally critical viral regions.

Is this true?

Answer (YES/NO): NO